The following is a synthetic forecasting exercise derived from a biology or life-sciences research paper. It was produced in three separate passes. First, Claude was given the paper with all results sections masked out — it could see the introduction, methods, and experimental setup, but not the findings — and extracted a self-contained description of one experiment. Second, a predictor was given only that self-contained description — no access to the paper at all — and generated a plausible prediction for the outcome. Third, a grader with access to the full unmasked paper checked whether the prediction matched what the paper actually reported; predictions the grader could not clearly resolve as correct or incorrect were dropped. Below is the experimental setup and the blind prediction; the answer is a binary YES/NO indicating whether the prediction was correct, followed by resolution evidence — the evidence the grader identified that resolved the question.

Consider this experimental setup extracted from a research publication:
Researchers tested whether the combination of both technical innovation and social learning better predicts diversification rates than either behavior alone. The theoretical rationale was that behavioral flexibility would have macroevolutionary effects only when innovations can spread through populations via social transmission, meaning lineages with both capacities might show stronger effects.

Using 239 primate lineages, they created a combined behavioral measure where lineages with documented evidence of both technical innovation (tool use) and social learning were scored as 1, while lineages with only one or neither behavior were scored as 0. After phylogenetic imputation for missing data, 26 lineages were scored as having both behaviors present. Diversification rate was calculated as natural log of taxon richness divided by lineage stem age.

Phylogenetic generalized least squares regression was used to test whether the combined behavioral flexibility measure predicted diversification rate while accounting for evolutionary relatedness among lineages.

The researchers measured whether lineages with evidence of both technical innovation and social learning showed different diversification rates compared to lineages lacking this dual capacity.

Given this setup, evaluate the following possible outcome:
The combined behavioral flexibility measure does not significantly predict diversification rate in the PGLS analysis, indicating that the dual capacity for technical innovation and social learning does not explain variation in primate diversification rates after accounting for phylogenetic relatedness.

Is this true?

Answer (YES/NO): YES